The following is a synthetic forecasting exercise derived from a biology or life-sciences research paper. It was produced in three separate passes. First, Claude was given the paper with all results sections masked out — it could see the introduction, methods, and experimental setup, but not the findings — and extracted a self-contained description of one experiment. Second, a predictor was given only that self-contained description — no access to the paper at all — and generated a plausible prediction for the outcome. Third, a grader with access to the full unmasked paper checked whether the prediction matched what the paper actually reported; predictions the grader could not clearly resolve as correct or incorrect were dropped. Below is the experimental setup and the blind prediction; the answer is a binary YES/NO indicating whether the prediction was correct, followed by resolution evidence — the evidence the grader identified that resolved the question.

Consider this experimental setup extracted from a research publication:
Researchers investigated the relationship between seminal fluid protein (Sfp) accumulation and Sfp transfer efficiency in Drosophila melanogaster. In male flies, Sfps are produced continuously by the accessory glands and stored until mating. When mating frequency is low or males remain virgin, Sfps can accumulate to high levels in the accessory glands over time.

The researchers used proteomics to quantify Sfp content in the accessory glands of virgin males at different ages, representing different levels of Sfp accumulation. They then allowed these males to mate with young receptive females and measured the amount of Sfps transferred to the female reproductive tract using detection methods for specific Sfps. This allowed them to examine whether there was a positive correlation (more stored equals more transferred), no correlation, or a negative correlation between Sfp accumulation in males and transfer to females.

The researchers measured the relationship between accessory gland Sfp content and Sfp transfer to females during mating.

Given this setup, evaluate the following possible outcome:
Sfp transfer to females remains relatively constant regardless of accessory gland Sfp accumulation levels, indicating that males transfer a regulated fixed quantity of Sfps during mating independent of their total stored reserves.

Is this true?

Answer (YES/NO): NO